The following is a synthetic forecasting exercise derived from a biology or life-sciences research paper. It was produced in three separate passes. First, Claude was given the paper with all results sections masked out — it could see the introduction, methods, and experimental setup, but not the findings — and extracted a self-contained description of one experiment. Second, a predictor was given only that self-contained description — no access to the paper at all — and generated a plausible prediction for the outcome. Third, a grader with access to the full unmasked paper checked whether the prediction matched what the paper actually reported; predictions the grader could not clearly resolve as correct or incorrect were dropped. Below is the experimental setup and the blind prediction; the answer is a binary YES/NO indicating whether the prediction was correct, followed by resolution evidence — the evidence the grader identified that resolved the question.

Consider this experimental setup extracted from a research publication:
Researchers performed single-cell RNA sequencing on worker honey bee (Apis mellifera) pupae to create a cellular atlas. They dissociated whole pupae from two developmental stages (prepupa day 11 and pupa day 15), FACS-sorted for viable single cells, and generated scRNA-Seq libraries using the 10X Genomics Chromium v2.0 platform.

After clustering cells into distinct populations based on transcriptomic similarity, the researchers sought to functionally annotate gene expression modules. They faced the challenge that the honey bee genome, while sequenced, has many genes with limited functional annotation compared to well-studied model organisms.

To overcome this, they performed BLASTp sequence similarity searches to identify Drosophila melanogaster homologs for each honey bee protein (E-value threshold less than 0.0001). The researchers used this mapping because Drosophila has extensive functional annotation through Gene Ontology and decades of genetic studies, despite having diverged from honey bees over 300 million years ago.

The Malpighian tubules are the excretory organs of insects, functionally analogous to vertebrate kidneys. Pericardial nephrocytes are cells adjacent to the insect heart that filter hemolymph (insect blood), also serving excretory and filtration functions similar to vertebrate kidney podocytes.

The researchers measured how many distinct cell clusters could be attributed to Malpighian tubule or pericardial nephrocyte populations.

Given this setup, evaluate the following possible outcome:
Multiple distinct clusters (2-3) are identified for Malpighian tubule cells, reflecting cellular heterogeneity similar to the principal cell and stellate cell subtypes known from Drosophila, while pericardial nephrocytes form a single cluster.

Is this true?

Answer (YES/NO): NO